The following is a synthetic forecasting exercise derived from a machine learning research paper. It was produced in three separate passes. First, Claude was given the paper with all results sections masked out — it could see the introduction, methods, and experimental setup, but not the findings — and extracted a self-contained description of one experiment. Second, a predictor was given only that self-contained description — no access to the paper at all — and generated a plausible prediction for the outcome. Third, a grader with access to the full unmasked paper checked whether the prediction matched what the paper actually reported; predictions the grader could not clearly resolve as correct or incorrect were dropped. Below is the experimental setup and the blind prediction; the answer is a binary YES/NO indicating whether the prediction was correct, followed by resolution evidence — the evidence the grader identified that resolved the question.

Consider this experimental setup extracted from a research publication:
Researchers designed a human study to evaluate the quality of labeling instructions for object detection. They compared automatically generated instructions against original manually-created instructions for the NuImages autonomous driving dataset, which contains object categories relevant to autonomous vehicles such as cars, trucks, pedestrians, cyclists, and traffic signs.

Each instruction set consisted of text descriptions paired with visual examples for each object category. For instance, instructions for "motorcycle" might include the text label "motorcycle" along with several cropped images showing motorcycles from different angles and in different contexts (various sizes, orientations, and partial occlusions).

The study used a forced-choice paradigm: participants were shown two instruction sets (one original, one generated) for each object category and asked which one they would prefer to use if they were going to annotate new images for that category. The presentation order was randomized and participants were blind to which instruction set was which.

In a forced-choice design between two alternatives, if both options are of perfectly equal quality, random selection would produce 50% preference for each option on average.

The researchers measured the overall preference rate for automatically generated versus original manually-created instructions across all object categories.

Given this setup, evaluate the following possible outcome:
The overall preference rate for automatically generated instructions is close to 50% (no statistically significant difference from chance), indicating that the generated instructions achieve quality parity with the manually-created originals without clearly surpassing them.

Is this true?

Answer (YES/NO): NO